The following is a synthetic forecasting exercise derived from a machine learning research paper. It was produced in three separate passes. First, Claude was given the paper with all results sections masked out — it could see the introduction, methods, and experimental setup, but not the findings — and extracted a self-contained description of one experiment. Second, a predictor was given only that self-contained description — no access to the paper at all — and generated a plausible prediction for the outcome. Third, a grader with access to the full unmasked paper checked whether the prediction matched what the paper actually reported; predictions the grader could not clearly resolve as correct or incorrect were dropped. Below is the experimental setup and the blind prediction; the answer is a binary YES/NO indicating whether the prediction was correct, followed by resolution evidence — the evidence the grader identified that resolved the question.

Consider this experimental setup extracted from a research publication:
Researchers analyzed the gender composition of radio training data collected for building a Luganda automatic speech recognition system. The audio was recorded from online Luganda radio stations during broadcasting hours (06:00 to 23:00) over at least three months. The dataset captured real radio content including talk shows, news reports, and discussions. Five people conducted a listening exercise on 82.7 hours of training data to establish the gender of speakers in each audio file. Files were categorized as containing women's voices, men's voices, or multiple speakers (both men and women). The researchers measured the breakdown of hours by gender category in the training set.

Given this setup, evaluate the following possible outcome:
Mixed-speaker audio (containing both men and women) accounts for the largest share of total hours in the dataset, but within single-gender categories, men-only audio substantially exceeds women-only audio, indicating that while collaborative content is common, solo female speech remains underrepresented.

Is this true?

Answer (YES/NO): NO